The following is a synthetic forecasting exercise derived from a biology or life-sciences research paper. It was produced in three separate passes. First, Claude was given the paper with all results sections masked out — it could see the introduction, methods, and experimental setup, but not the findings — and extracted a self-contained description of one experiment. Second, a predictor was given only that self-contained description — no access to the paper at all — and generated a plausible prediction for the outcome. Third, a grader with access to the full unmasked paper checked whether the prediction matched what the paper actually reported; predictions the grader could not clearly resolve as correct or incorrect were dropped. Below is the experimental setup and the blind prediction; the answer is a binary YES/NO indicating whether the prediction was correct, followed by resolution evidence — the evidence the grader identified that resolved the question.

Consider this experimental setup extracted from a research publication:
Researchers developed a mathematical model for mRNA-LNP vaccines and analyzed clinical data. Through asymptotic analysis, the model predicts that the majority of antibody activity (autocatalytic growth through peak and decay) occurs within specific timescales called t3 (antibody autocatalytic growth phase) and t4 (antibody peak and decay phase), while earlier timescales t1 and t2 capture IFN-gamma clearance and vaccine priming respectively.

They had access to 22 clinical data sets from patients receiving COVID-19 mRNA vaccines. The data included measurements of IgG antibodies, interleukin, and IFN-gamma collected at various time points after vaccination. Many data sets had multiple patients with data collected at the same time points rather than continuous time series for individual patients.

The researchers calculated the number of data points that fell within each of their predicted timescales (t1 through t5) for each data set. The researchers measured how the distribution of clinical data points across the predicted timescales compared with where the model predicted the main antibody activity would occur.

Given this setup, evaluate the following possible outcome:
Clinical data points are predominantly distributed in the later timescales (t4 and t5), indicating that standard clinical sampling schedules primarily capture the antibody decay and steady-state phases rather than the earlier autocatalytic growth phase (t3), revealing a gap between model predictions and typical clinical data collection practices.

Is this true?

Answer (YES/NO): NO